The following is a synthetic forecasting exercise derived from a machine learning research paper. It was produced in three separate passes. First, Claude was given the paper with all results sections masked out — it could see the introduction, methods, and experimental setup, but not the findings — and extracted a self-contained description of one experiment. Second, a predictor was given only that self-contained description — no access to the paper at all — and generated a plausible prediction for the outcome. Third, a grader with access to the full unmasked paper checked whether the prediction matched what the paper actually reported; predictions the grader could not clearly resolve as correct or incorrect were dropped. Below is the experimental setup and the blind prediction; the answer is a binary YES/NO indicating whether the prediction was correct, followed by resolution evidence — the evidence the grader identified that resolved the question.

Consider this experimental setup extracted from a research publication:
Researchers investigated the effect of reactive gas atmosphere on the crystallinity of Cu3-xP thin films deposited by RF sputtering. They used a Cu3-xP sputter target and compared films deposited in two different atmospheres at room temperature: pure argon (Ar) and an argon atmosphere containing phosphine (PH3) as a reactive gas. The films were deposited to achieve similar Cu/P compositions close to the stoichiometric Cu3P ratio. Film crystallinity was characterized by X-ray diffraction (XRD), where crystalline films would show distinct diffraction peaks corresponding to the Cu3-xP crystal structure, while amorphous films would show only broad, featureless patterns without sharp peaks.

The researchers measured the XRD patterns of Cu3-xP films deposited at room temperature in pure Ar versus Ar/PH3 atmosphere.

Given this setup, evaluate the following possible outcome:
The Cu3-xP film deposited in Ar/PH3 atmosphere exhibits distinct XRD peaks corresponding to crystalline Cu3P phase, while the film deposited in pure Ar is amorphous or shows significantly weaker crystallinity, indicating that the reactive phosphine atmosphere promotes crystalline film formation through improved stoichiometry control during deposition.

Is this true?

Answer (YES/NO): YES